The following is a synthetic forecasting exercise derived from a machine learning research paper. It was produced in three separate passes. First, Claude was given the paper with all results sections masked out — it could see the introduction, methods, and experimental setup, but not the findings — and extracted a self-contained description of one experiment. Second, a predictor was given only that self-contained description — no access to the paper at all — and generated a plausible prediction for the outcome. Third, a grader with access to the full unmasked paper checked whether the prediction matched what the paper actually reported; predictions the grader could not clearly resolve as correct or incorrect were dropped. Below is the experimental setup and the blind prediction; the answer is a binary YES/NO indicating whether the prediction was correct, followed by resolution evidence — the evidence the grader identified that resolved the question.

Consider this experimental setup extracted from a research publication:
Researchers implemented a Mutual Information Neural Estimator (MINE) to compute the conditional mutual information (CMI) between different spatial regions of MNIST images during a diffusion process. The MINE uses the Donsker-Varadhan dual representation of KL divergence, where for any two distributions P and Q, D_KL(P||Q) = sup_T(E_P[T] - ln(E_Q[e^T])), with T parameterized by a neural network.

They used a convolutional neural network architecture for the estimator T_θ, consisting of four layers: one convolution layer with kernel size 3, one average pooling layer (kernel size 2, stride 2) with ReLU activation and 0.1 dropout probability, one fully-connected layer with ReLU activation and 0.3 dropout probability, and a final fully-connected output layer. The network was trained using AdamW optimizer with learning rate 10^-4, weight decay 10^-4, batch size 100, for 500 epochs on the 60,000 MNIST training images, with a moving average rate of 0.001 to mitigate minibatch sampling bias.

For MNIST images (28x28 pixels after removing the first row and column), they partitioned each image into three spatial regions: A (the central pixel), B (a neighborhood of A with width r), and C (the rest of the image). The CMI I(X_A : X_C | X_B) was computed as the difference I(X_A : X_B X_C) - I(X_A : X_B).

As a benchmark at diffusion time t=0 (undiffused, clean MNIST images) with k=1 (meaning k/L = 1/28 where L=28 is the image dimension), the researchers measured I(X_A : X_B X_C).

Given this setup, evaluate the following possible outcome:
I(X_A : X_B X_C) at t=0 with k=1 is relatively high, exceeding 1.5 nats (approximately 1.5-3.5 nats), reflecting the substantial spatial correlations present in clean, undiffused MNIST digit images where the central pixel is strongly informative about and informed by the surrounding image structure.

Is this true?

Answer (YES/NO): NO